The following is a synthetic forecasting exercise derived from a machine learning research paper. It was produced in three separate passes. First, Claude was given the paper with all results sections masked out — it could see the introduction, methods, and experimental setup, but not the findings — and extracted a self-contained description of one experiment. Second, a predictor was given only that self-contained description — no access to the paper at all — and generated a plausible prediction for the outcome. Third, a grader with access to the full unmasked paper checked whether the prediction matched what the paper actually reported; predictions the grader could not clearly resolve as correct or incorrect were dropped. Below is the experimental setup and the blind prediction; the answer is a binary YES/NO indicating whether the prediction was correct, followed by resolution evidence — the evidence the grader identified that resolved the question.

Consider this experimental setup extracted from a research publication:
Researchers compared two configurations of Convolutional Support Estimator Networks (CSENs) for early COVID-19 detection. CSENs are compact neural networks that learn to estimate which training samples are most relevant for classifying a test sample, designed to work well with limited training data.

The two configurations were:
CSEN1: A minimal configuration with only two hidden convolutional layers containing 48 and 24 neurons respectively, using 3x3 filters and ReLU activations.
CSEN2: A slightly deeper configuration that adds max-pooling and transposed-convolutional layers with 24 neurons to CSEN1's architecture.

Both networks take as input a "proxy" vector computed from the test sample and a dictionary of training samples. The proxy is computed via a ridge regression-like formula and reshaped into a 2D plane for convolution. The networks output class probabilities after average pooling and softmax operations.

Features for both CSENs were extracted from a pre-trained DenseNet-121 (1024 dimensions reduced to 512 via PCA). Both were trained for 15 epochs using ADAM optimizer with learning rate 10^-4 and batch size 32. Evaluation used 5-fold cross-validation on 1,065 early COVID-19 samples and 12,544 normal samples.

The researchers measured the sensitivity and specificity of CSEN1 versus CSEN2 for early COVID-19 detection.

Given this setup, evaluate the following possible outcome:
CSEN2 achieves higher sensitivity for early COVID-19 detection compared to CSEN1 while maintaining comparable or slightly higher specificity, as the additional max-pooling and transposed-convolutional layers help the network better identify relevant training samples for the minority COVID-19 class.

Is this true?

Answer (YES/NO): YES